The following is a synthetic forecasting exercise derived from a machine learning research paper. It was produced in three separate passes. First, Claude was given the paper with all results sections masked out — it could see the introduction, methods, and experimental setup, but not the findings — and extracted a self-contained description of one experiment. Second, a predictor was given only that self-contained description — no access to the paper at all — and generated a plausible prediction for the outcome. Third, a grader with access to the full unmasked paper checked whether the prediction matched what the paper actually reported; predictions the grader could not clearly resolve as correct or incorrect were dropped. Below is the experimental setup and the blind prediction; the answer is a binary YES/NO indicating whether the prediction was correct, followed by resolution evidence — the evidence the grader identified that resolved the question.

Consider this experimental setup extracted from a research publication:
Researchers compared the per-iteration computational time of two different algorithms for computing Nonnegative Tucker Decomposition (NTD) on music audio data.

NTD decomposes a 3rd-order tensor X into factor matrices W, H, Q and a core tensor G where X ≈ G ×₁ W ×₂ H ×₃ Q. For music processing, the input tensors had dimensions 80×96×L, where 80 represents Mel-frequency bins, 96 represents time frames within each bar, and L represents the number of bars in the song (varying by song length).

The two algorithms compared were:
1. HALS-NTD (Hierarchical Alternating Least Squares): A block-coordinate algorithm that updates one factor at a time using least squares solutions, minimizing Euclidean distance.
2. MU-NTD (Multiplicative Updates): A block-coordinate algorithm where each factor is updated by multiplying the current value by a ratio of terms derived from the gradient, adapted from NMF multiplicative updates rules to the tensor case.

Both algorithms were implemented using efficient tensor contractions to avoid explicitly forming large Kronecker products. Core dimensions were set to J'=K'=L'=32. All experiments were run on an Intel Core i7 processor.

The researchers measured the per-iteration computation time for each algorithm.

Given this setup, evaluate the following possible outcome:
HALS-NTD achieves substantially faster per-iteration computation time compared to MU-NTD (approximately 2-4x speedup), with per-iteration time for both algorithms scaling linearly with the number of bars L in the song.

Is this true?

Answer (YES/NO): NO